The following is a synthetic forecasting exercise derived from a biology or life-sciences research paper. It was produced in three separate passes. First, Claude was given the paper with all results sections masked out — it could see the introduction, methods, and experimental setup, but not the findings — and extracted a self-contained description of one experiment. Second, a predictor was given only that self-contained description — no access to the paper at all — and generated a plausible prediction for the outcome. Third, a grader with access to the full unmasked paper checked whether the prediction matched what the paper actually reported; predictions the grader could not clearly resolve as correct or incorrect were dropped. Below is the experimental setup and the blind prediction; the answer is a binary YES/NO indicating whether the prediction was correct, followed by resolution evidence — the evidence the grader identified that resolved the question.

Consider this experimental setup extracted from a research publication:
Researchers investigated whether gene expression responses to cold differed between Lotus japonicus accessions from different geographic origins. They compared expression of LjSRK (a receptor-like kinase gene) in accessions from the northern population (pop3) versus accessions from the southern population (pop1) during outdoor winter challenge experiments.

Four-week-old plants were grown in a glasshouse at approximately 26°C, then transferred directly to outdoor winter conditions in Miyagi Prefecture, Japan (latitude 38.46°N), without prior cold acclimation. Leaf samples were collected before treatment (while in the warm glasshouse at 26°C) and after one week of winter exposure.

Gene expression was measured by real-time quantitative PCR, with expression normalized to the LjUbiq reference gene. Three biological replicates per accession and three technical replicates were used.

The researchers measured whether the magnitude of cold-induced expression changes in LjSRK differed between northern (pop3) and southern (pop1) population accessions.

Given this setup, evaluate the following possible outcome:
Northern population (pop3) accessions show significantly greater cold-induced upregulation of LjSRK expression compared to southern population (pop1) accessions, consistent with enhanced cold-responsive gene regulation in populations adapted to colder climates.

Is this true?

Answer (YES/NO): YES